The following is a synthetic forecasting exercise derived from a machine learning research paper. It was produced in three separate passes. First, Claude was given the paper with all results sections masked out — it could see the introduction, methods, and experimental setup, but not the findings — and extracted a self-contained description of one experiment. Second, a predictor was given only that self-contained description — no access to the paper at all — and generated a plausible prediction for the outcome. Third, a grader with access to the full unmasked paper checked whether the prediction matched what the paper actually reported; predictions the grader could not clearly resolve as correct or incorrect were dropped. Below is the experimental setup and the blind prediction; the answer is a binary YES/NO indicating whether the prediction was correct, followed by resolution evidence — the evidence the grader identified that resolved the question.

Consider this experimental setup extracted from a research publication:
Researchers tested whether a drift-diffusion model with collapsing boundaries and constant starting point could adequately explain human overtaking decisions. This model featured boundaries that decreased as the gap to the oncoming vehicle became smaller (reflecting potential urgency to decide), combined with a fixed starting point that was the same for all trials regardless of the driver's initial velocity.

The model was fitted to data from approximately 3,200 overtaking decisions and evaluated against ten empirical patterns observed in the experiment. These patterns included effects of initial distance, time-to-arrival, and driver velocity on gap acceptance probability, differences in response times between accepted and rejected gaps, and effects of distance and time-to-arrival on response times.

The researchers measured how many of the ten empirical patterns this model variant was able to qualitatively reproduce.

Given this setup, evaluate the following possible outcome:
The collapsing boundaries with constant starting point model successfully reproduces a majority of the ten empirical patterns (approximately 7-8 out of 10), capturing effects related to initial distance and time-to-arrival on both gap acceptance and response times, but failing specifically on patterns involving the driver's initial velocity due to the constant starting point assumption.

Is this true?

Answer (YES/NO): NO